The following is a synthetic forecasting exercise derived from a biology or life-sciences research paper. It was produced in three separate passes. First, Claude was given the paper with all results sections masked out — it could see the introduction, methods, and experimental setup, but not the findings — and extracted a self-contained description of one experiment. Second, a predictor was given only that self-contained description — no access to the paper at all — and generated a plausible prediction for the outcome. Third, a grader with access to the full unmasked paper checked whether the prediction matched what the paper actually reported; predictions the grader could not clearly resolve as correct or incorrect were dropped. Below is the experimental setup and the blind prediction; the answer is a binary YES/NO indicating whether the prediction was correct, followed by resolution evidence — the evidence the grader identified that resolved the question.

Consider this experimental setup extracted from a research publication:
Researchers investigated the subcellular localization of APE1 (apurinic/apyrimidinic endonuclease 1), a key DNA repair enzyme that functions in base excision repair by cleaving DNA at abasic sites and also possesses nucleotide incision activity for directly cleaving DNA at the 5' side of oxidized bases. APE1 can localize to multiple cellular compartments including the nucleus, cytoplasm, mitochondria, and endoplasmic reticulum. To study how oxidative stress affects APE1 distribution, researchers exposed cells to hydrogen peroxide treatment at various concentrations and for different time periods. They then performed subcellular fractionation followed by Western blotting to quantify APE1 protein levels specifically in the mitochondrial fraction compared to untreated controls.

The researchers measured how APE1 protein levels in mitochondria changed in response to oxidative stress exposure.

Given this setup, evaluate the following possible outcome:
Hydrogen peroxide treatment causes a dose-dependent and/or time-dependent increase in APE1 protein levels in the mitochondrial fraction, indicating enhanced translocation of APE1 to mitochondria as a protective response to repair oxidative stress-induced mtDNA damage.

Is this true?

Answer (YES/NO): YES